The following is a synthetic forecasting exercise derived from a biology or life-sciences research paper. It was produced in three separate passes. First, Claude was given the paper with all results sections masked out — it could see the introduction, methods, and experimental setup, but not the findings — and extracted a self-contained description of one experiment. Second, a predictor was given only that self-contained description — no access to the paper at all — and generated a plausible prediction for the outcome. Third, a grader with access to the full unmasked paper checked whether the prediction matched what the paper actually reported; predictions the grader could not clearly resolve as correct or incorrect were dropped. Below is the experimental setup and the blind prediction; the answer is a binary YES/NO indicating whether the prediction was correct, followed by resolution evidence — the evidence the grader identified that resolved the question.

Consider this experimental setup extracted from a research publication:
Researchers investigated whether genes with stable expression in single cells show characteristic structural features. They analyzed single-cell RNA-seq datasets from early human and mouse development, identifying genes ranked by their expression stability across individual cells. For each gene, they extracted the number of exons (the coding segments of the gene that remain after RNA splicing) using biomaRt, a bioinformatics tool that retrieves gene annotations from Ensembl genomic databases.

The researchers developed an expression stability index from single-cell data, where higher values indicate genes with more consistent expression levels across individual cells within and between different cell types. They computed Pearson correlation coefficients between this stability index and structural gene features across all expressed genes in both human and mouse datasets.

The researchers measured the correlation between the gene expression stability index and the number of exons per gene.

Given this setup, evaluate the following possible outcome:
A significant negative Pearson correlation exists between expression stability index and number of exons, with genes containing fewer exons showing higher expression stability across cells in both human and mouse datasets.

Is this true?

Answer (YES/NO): NO